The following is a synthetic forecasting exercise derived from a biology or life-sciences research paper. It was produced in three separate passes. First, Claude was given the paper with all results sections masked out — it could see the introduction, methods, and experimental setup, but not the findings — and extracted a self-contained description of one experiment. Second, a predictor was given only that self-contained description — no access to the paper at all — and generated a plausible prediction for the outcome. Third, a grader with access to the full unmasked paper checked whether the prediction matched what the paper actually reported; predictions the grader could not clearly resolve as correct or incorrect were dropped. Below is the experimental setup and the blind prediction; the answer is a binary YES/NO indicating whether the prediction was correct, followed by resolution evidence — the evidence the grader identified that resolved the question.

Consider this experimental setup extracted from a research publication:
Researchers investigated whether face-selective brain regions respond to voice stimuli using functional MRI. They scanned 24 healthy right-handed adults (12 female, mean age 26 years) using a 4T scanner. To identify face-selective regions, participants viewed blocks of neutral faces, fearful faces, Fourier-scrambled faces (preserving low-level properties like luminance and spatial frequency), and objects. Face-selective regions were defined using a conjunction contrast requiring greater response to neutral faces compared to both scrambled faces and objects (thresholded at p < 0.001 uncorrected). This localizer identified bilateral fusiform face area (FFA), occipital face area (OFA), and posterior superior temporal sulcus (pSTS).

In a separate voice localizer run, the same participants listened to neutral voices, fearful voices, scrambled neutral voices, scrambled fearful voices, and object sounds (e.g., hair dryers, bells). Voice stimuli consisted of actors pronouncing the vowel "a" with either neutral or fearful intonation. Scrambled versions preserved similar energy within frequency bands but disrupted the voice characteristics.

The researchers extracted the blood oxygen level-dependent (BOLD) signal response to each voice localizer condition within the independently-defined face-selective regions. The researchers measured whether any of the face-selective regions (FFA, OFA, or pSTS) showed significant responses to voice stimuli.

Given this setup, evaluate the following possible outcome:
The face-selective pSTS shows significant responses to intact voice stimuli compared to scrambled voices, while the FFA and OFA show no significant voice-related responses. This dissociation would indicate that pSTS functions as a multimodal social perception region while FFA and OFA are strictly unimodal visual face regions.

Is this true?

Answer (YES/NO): YES